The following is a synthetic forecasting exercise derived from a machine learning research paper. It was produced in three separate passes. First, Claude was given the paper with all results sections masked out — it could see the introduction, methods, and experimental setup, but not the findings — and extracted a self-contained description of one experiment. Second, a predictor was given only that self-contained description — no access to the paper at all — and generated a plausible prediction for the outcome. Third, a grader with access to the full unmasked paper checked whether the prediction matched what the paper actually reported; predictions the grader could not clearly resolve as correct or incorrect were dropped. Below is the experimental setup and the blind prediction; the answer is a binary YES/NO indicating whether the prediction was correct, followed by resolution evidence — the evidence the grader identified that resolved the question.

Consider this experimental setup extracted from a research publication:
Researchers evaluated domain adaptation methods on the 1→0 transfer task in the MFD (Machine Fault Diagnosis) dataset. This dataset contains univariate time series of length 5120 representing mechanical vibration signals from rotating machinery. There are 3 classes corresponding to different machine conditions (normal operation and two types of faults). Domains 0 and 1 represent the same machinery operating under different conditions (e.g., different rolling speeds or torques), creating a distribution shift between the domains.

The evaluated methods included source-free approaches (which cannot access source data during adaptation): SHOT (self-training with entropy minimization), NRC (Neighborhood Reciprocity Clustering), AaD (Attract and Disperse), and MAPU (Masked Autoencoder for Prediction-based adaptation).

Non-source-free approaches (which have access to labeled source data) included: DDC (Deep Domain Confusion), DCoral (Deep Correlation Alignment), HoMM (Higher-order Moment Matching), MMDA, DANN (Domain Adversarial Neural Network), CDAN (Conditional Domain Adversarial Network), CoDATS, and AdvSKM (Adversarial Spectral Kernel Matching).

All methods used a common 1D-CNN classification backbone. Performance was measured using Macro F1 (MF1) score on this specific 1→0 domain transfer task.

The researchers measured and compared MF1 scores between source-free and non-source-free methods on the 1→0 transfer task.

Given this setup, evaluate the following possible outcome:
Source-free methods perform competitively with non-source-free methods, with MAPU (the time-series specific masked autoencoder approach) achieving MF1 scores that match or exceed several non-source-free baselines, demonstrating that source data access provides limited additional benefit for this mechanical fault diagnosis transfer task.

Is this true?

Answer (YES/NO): YES